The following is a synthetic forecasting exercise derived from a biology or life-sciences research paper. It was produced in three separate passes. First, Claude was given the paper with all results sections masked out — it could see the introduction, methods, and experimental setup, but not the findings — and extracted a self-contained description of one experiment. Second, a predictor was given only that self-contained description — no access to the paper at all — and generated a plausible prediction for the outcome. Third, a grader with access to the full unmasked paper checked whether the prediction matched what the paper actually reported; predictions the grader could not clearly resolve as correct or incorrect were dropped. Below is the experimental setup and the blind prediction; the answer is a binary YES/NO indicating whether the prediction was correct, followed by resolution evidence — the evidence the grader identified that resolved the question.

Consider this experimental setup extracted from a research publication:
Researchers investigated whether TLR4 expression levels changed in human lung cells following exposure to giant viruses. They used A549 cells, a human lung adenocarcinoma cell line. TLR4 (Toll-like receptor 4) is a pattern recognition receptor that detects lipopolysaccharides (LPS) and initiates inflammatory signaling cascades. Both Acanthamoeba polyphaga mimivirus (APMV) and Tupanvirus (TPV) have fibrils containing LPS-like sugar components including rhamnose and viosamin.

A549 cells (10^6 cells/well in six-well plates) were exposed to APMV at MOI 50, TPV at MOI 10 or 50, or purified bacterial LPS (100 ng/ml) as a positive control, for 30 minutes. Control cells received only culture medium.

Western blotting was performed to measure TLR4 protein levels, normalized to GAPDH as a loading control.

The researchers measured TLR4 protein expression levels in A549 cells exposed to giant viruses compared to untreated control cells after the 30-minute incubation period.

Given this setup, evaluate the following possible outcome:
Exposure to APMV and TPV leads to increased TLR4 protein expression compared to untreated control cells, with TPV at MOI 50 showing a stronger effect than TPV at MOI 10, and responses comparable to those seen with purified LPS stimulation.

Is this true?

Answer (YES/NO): YES